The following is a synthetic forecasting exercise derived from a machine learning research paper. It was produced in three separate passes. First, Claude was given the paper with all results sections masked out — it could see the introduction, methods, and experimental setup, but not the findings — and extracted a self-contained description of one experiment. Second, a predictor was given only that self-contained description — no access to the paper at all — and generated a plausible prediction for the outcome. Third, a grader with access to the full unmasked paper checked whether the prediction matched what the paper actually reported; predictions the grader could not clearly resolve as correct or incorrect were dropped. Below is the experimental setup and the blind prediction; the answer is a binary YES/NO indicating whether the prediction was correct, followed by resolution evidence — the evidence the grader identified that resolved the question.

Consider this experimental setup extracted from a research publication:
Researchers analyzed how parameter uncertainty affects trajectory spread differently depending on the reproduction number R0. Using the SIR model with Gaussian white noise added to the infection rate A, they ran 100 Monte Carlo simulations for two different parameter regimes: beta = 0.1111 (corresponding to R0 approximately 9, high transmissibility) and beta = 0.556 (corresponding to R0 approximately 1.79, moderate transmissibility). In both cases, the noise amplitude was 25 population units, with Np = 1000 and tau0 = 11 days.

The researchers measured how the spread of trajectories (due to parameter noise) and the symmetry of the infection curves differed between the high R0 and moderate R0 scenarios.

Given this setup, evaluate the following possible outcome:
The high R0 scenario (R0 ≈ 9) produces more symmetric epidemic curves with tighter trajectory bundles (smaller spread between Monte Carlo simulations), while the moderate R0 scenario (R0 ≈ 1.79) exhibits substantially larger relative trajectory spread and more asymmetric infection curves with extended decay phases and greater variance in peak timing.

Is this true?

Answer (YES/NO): NO